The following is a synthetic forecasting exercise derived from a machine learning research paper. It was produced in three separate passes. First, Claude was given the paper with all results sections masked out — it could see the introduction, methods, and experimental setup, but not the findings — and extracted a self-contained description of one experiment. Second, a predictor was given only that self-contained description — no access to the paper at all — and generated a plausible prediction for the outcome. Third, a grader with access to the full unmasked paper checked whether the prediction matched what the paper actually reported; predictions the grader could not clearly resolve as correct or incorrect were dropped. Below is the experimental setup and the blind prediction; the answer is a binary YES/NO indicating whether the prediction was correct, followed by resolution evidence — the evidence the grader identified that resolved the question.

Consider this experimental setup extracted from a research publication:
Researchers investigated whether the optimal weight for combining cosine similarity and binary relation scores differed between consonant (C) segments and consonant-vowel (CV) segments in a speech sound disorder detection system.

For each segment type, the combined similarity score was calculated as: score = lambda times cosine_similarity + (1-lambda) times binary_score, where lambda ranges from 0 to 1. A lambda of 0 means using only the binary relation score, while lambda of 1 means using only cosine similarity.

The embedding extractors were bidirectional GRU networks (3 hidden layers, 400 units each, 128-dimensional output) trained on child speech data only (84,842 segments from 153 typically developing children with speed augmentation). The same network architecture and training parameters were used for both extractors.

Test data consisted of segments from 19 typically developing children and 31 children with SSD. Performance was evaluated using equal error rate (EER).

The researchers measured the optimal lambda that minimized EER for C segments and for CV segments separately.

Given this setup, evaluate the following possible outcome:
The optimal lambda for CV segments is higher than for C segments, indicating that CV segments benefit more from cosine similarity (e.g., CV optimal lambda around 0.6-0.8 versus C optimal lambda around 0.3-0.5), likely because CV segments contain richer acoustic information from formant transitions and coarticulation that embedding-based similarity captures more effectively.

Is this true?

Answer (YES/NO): NO